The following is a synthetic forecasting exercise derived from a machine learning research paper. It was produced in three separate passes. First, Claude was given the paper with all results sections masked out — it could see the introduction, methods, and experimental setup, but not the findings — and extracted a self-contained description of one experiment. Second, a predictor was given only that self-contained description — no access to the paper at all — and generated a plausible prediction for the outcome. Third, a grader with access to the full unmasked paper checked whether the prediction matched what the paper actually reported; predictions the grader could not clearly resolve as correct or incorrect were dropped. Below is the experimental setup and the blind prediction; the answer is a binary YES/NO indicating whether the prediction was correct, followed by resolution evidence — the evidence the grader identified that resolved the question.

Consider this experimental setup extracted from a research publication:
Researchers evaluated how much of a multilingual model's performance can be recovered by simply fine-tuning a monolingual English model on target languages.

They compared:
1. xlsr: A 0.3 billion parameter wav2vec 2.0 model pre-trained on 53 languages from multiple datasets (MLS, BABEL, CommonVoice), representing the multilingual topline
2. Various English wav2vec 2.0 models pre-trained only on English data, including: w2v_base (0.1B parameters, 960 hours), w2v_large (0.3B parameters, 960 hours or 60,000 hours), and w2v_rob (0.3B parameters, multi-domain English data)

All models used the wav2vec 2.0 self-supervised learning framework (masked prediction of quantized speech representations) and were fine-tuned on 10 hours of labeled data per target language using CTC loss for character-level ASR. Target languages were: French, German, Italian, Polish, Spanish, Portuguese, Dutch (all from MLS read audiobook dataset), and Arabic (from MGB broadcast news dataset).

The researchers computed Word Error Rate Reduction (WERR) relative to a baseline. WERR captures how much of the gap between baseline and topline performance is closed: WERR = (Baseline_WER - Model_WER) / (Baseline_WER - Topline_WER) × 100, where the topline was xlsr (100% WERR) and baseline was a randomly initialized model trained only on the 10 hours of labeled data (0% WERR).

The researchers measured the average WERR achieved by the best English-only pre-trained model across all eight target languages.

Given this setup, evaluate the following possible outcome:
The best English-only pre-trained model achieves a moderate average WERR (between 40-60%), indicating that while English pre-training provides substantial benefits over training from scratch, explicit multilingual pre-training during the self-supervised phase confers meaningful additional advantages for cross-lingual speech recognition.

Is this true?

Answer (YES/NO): NO